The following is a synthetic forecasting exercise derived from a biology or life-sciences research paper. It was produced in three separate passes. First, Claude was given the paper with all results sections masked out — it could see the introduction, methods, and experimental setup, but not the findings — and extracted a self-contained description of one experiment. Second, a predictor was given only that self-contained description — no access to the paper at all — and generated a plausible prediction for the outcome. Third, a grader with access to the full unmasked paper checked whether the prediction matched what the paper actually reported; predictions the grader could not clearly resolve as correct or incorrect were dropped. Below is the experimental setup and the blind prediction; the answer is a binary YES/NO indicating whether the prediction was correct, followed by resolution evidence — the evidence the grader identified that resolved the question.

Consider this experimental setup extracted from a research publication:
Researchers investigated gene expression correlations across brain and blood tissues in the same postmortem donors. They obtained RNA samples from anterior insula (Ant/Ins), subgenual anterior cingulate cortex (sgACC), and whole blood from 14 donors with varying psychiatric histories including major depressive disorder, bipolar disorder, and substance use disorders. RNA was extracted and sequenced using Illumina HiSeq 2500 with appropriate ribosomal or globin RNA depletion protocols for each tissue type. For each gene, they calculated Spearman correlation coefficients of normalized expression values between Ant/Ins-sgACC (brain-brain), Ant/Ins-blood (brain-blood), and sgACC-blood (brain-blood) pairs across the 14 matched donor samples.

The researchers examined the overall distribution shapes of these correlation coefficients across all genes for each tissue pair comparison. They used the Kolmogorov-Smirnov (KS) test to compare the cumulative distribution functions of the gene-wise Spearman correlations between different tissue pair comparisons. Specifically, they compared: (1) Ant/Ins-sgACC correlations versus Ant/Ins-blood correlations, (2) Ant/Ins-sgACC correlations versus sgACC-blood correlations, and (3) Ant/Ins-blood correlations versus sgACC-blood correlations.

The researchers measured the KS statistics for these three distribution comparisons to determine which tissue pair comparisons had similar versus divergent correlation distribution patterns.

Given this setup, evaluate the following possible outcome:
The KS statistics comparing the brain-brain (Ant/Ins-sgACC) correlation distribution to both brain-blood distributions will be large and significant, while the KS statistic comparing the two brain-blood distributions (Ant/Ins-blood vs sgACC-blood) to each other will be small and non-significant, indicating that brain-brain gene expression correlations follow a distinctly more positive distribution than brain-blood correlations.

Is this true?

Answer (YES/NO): YES